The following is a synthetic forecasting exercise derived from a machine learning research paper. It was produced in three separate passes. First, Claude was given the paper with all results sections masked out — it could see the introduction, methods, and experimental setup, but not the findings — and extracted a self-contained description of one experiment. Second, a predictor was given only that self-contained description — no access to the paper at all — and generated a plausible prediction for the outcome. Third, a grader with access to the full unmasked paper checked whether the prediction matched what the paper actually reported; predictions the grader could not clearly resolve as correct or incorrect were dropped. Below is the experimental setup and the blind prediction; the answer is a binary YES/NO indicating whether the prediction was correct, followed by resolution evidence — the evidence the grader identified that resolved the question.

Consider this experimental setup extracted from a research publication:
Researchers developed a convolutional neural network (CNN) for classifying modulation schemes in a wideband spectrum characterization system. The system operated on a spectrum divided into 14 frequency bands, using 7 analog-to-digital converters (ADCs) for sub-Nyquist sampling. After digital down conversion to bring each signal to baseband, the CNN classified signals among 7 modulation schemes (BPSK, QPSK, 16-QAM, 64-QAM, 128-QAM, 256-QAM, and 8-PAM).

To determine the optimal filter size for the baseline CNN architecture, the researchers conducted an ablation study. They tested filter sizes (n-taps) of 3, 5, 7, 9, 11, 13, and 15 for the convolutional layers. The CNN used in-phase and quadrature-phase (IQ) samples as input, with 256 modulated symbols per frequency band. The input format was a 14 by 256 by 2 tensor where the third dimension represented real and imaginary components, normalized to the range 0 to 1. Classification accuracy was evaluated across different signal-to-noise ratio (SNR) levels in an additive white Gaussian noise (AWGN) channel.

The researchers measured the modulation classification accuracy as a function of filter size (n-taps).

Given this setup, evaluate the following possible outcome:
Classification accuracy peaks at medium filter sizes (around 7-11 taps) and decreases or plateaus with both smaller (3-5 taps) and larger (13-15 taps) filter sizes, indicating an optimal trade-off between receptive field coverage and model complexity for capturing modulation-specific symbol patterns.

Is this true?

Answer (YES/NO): NO